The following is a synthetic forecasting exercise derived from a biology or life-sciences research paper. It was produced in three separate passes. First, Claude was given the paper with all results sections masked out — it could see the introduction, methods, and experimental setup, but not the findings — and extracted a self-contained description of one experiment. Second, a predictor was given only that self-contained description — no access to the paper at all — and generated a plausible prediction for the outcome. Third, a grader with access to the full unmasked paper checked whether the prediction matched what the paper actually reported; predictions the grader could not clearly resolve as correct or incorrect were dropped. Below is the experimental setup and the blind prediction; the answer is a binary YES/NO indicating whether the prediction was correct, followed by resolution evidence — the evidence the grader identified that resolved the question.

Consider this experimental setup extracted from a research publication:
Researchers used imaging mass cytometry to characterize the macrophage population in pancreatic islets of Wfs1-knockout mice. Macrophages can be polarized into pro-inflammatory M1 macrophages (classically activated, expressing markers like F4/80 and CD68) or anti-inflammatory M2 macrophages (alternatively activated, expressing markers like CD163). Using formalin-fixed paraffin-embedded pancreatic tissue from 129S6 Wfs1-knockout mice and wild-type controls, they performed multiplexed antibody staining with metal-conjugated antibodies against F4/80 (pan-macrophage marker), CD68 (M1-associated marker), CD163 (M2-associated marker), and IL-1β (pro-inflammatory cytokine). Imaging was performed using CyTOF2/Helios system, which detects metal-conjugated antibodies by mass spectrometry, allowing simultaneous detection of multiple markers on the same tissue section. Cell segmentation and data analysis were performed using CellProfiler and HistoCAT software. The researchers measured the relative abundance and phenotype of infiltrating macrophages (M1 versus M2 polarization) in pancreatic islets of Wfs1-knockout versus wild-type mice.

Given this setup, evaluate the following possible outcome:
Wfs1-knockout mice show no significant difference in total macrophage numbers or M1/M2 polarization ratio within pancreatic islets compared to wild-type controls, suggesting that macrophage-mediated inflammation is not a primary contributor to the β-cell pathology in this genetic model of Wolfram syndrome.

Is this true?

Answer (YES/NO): NO